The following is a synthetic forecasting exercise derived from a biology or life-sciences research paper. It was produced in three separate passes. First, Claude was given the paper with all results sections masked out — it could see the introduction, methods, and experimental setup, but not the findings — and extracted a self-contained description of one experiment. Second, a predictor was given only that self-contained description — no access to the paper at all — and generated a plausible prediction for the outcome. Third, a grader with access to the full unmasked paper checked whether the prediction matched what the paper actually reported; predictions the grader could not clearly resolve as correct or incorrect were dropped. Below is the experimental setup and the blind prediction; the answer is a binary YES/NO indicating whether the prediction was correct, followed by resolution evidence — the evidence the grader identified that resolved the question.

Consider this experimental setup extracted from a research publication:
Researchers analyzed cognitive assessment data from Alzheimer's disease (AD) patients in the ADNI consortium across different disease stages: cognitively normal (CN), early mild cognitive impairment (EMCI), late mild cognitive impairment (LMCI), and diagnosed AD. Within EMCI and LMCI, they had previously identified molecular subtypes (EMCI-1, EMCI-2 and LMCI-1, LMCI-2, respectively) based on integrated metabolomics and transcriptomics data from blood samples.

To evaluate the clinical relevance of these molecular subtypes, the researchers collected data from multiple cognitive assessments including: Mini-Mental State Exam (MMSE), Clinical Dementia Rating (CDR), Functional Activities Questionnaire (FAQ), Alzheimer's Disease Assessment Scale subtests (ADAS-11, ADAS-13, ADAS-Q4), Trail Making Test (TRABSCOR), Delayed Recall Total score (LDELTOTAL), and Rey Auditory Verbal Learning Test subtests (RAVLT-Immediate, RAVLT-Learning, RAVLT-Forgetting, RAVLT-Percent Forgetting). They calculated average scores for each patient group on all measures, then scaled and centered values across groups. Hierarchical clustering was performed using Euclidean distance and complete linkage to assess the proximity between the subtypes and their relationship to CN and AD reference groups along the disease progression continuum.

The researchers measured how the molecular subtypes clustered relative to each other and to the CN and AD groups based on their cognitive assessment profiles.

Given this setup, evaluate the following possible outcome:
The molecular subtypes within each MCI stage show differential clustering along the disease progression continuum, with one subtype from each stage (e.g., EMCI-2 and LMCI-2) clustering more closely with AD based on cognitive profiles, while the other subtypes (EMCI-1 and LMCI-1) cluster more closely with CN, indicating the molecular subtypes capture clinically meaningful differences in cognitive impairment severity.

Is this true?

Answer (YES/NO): YES